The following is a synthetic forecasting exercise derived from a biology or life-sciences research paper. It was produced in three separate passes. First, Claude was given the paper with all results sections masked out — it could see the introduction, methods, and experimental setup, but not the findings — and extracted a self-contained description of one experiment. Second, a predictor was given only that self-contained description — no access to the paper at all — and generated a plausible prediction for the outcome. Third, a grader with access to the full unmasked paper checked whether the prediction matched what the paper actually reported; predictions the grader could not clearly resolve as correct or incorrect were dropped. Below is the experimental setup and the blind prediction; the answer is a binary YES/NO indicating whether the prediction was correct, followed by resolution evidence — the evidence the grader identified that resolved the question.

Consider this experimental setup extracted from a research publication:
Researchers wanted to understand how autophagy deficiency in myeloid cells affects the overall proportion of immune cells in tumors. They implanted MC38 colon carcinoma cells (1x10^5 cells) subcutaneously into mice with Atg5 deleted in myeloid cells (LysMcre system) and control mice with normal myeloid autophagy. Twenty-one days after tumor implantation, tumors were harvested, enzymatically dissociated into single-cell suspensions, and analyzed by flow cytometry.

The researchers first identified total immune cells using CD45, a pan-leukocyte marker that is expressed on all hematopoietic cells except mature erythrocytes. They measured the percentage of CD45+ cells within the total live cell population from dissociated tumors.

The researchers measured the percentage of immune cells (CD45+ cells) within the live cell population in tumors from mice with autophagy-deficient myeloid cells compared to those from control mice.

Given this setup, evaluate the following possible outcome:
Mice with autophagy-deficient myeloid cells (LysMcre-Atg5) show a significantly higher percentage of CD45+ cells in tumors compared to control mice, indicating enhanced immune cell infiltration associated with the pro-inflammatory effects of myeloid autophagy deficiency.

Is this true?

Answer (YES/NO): NO